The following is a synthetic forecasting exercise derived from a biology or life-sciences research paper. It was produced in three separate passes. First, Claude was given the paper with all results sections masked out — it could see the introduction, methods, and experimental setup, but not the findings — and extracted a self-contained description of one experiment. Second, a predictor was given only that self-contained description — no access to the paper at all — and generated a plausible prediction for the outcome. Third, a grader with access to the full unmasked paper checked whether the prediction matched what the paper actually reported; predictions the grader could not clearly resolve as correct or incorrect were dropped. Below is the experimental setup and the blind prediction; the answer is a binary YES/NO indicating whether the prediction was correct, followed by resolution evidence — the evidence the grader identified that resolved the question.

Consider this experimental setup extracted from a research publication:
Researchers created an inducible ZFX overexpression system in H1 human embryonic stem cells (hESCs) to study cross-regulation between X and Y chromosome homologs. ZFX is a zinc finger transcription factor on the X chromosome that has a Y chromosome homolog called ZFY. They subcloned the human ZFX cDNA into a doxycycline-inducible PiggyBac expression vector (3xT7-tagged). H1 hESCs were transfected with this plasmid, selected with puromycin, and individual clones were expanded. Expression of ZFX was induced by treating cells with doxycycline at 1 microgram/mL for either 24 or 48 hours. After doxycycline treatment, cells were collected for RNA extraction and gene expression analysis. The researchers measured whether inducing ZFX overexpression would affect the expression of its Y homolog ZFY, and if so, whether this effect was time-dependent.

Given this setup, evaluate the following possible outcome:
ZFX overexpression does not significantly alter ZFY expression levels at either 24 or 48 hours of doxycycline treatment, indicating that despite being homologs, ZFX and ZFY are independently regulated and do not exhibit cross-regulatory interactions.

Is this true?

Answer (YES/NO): YES